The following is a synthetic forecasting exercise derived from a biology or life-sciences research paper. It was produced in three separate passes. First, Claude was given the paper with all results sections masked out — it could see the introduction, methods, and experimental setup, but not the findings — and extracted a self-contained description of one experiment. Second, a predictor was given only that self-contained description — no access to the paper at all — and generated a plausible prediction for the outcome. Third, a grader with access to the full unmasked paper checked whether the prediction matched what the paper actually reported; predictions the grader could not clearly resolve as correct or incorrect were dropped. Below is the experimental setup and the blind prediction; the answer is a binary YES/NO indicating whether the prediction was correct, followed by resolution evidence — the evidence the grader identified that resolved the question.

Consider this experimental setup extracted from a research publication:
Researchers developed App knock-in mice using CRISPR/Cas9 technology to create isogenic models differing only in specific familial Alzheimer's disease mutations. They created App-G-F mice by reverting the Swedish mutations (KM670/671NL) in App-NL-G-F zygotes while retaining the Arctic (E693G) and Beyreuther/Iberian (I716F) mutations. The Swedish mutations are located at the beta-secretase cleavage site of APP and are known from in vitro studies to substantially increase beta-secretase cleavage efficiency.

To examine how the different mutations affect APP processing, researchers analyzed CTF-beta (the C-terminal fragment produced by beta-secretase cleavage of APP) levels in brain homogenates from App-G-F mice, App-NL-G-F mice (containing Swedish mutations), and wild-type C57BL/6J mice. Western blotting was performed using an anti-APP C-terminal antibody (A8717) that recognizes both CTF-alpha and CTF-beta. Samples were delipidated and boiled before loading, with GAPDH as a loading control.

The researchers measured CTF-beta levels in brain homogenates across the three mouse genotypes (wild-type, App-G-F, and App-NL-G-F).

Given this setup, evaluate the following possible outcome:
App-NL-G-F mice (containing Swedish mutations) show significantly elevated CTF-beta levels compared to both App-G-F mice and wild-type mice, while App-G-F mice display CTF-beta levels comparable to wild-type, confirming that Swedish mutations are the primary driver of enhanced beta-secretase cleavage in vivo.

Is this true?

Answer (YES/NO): YES